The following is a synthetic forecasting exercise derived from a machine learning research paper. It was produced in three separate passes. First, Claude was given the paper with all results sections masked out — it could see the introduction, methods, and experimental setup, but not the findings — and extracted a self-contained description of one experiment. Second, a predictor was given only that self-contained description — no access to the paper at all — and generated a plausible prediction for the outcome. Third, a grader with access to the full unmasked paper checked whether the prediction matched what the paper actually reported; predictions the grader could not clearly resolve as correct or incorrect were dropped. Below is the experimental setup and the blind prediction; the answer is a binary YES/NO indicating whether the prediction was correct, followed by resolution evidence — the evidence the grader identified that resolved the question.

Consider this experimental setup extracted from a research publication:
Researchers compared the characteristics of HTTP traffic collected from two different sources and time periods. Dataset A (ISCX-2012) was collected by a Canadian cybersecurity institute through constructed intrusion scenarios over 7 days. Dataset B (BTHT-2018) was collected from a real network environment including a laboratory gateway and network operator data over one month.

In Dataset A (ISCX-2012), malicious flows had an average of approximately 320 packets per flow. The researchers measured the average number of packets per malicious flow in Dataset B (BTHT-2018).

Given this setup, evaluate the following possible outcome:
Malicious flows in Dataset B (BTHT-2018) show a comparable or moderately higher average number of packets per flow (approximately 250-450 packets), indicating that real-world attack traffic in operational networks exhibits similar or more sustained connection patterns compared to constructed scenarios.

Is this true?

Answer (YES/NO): NO